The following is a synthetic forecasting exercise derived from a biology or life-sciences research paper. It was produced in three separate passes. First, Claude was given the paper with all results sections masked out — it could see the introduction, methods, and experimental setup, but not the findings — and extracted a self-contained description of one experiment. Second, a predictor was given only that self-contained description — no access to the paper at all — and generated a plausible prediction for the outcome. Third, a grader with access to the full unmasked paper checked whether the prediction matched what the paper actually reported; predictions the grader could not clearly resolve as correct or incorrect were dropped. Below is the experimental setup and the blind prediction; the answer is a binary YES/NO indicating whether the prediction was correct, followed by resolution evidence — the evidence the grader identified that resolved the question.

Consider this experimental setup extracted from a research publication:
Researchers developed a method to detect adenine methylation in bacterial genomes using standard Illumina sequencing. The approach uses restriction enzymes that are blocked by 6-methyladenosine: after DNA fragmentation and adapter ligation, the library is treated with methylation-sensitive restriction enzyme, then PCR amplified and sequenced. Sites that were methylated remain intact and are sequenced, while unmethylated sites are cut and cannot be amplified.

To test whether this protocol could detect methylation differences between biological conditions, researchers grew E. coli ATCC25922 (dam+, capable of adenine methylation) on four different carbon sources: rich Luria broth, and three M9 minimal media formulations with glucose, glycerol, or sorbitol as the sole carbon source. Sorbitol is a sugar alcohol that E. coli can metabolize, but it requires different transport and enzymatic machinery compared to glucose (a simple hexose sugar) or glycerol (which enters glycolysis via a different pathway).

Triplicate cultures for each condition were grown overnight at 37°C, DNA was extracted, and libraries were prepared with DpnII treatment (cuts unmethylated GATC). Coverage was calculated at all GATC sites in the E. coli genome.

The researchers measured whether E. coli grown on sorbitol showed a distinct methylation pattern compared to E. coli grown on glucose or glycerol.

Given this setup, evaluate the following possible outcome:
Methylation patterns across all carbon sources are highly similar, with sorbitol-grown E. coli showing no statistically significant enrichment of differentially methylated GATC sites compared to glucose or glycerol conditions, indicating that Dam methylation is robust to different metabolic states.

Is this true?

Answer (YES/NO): NO